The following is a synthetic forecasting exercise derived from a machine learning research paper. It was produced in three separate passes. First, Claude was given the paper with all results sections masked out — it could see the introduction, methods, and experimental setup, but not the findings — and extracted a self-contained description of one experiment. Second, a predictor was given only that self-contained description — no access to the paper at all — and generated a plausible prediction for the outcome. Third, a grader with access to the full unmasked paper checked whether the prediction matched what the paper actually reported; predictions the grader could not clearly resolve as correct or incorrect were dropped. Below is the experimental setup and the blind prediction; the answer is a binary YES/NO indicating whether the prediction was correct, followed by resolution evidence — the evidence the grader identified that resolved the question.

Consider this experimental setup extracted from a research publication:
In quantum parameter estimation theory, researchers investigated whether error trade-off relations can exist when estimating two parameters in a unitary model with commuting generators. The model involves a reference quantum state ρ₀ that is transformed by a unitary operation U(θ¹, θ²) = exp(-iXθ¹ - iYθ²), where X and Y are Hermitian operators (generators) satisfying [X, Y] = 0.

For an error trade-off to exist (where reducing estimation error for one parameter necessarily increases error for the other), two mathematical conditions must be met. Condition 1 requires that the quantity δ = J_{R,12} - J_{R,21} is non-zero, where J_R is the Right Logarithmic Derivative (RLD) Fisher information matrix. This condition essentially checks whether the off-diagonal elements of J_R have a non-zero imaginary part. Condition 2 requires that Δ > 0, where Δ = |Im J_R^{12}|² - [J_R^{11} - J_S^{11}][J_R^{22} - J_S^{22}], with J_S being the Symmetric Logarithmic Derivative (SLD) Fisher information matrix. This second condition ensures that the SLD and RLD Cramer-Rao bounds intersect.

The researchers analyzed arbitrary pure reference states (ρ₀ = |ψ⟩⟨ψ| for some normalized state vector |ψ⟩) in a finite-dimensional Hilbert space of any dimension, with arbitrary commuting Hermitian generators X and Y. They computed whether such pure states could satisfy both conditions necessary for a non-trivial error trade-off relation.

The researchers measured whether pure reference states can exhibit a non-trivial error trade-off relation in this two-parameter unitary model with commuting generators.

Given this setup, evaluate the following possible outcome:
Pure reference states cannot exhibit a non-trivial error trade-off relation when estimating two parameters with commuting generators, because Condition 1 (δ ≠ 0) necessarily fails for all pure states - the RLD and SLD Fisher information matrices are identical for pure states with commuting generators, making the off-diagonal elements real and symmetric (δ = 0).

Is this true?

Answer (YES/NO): YES